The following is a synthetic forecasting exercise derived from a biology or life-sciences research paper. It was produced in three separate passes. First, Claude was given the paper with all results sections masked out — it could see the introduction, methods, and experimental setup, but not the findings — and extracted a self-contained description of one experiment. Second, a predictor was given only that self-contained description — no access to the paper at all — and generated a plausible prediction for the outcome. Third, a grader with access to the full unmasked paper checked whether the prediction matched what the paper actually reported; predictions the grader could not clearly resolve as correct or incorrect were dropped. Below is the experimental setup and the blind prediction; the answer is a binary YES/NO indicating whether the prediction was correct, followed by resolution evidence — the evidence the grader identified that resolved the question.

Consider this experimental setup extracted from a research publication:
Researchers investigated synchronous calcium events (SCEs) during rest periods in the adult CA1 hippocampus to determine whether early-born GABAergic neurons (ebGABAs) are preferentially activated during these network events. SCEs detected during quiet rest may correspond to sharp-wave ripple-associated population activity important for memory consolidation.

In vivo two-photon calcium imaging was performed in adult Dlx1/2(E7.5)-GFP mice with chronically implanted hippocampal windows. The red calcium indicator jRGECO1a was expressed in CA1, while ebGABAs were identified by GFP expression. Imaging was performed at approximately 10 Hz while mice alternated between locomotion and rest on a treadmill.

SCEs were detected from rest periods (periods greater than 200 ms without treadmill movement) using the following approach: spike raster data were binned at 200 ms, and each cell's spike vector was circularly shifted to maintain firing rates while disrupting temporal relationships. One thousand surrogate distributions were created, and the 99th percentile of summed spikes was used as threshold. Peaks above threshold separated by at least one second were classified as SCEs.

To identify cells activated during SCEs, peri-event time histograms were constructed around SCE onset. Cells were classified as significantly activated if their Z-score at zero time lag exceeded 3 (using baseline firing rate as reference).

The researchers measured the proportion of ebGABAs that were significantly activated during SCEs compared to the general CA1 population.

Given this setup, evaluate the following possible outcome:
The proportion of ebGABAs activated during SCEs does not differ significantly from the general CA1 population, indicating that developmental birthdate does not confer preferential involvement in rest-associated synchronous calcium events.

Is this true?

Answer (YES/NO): NO